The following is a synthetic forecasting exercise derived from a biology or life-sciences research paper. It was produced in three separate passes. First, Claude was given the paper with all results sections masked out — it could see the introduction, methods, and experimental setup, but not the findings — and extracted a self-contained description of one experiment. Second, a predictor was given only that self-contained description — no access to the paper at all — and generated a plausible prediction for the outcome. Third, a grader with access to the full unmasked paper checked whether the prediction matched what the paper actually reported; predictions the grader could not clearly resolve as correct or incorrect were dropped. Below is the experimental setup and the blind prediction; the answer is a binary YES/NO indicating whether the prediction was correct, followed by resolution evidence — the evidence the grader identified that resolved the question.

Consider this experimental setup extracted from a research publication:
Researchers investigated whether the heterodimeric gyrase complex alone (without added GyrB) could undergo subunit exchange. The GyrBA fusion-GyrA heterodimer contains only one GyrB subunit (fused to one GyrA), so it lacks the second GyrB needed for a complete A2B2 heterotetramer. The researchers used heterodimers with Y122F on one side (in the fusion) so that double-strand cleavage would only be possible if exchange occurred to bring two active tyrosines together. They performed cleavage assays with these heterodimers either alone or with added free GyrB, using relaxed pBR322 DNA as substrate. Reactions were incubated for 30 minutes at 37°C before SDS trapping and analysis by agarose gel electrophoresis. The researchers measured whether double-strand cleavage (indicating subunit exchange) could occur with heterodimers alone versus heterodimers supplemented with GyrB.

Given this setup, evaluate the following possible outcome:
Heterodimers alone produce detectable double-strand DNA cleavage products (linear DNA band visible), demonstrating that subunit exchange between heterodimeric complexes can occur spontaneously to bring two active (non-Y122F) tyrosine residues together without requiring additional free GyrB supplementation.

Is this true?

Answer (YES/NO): NO